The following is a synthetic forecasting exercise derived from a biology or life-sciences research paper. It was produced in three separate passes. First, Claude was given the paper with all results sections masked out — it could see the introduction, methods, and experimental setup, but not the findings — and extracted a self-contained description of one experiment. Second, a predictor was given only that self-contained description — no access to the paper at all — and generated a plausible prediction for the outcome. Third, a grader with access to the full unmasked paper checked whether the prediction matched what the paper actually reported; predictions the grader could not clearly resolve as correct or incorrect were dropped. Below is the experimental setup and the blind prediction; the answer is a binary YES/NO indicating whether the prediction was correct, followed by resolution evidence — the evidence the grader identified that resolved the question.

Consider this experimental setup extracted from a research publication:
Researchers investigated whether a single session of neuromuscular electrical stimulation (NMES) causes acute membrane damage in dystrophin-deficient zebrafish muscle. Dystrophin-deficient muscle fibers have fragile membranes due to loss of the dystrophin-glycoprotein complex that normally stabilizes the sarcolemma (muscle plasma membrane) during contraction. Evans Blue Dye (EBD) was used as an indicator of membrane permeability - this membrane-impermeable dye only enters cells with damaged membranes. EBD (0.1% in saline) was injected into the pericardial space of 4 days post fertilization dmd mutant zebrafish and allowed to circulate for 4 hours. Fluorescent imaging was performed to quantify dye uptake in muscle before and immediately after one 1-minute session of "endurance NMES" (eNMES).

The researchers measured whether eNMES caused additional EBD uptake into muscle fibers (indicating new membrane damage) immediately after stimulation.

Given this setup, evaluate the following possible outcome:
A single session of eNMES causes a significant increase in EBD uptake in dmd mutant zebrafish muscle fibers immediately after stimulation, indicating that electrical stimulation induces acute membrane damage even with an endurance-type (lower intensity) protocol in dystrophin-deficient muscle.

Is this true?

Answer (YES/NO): NO